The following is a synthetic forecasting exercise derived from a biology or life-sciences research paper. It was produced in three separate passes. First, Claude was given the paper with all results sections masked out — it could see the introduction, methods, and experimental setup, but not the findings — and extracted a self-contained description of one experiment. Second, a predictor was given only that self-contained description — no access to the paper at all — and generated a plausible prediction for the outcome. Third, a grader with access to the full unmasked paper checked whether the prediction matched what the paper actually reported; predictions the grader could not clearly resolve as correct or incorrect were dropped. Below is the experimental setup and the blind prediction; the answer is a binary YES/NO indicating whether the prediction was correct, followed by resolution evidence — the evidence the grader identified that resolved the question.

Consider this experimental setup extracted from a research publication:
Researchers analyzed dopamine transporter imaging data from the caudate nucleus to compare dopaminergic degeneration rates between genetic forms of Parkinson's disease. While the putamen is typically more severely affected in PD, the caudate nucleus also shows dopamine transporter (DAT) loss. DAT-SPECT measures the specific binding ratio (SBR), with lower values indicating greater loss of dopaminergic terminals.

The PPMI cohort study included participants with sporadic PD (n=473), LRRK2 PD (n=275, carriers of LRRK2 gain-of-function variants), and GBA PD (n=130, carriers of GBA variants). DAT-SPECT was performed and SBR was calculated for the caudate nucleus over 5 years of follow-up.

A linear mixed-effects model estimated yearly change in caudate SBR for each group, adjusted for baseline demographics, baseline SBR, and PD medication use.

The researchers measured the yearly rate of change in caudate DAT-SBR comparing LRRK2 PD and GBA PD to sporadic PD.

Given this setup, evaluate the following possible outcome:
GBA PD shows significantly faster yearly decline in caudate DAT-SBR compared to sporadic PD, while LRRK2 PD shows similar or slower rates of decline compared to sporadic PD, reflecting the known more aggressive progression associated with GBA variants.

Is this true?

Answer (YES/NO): NO